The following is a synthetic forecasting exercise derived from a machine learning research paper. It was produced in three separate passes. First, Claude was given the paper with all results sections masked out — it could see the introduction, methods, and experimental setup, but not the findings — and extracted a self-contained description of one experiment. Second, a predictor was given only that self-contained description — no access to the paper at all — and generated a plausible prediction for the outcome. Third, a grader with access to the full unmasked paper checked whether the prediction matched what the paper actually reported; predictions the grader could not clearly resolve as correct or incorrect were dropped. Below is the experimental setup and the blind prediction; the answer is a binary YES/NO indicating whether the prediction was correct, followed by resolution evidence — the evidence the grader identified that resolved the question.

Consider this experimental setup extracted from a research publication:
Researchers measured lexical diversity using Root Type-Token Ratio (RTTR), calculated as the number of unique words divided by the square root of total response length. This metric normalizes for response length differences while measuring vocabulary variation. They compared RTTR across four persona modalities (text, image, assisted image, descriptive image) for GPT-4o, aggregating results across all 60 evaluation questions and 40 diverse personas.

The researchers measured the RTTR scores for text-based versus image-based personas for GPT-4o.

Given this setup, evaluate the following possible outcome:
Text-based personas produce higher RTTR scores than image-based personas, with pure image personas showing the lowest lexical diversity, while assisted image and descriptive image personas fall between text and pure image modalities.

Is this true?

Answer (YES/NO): YES